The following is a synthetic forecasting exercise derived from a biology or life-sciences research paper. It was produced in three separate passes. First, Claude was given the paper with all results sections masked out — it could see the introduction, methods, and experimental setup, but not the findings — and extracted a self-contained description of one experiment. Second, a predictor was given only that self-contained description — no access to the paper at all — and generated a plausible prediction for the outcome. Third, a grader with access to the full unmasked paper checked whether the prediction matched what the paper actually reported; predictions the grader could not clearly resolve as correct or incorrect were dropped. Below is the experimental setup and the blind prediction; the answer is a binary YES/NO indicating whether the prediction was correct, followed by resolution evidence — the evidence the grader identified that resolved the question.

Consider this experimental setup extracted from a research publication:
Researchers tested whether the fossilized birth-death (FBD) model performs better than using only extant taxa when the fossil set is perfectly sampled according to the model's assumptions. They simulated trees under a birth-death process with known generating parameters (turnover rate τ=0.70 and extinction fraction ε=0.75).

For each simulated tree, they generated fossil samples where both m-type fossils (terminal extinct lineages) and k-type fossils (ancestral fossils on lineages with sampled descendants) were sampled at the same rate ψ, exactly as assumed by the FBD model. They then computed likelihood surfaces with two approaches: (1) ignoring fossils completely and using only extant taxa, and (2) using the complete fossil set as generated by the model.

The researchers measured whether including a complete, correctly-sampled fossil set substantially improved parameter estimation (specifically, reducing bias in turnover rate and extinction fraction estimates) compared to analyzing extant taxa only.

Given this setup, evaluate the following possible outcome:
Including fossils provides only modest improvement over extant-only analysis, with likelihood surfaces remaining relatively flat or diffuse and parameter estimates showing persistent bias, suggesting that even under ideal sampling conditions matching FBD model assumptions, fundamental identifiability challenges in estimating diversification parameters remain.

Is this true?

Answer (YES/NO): NO